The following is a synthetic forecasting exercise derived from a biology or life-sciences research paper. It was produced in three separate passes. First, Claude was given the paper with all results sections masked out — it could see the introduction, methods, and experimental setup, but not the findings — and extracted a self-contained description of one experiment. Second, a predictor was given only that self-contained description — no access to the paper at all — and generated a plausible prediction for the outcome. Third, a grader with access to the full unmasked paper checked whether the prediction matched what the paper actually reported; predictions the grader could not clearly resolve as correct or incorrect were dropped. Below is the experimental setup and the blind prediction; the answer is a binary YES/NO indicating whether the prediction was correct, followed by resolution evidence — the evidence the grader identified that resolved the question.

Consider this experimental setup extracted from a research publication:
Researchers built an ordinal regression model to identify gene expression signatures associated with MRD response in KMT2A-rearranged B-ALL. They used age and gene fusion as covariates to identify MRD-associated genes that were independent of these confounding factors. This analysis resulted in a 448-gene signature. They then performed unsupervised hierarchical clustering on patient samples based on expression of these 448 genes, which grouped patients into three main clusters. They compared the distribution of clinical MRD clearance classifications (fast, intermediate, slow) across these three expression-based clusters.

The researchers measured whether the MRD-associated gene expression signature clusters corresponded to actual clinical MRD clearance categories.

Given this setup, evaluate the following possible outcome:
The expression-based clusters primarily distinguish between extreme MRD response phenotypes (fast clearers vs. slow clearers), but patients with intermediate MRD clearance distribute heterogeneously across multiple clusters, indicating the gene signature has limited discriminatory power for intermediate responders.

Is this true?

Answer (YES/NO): YES